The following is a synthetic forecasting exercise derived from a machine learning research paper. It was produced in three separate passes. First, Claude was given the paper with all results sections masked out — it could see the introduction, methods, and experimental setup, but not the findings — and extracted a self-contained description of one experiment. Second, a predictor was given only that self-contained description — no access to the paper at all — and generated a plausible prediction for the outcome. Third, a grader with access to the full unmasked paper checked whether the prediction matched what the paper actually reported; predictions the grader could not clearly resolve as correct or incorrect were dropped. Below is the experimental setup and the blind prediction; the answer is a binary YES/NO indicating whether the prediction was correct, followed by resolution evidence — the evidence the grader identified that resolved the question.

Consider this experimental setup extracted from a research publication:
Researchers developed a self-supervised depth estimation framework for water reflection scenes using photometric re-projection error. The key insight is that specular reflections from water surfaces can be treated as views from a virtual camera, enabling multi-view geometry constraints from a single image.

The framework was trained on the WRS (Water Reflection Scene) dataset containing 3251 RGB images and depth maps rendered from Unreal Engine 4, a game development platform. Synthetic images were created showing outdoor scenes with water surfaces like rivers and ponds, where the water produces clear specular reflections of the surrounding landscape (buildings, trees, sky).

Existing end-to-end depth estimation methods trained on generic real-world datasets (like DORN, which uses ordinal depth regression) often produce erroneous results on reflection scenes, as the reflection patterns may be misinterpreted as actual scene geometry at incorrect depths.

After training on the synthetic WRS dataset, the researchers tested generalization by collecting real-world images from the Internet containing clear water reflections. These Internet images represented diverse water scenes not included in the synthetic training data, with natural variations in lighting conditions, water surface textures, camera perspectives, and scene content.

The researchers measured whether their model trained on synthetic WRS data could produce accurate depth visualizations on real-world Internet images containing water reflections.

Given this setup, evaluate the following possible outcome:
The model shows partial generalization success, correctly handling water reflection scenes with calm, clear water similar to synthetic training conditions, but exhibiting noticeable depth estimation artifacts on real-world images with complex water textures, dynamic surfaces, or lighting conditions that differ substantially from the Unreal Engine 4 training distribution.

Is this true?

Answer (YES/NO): NO